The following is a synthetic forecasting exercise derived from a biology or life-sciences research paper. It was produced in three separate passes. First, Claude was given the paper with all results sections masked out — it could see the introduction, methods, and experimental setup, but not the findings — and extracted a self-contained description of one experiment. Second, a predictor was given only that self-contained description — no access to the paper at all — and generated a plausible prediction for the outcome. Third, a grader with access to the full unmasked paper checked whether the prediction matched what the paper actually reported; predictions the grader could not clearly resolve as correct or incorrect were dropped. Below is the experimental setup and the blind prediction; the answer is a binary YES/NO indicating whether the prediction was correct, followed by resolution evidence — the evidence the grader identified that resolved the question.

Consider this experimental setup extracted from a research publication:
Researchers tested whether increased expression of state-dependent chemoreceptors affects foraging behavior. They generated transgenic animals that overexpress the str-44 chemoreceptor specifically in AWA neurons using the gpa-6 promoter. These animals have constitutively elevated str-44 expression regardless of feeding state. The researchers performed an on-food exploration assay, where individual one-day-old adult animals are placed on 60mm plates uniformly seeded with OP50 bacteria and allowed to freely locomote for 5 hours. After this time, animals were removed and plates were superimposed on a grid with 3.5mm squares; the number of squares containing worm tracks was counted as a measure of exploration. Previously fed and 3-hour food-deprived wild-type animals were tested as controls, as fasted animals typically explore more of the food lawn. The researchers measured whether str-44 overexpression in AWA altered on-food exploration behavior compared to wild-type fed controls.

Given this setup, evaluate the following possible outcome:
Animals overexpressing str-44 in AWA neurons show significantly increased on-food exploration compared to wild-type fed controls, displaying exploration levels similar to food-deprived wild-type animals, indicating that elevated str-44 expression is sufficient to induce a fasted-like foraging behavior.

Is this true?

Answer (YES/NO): NO